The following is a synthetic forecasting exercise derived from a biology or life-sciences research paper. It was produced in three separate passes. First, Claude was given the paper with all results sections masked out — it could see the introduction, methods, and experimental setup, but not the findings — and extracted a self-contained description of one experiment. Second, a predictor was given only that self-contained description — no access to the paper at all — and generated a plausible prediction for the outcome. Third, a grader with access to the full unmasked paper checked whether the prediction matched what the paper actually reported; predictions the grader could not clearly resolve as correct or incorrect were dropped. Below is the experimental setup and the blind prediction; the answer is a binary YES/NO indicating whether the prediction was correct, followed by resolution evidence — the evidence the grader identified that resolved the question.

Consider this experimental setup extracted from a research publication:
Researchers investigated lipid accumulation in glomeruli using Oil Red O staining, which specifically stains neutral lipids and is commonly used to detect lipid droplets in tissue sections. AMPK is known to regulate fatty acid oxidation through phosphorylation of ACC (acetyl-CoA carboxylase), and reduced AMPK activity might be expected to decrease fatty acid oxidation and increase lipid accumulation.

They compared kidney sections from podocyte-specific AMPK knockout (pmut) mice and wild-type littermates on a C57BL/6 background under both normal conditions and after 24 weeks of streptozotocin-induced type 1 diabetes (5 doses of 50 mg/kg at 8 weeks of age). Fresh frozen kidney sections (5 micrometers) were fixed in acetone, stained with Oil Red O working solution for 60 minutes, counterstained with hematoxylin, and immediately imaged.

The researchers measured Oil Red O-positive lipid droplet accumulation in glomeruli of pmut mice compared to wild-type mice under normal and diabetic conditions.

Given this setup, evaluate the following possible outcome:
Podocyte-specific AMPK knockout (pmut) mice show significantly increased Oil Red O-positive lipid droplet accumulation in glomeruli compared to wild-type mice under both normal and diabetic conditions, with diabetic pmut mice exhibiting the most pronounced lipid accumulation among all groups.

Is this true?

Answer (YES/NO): NO